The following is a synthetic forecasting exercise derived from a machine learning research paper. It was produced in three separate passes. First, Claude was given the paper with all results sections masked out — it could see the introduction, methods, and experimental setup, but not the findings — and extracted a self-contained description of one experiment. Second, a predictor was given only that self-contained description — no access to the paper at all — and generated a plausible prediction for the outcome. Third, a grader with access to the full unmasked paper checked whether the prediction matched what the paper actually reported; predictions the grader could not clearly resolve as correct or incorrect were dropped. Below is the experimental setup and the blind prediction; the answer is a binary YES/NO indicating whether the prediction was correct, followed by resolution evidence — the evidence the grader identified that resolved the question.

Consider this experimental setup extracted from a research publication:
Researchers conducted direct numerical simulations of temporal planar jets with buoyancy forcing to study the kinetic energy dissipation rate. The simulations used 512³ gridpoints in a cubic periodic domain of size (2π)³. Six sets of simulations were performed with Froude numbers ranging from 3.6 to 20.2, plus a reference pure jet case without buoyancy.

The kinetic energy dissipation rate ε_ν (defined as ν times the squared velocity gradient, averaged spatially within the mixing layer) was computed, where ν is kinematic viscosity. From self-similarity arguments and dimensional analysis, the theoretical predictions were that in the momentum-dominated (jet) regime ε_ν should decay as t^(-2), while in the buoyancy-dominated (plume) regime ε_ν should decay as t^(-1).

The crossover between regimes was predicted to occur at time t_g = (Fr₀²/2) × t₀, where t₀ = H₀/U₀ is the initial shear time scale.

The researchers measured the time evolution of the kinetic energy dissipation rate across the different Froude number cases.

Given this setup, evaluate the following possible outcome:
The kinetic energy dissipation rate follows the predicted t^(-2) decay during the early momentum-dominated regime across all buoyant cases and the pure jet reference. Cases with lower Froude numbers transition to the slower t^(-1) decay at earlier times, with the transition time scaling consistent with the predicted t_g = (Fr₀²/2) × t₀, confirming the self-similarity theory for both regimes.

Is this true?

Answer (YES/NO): NO